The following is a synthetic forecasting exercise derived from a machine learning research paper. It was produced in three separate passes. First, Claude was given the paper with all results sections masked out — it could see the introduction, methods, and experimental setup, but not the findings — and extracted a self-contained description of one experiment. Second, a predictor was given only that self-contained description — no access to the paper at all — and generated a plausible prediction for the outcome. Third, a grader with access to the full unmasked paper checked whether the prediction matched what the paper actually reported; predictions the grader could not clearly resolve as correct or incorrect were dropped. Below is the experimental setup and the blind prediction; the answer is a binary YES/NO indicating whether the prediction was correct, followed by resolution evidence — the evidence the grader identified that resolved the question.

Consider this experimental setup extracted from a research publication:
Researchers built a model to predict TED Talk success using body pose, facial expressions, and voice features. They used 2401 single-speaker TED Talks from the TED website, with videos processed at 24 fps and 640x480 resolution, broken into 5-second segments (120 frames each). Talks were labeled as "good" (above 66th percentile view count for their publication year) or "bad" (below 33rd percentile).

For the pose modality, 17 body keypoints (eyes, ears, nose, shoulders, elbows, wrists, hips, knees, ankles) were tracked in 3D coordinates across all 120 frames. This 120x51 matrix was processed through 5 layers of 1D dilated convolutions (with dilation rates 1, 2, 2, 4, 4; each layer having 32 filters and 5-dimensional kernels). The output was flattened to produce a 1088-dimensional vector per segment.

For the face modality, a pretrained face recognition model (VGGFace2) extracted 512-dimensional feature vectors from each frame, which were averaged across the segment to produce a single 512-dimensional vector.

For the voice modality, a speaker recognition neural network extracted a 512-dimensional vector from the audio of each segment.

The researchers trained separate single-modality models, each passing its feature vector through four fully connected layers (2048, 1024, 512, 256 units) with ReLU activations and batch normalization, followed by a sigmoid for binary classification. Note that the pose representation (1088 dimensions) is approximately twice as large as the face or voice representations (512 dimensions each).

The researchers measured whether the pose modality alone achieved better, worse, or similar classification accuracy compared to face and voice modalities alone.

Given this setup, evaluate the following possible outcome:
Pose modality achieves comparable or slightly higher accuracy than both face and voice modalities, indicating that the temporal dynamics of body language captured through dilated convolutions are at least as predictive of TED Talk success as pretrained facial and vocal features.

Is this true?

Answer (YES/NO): NO